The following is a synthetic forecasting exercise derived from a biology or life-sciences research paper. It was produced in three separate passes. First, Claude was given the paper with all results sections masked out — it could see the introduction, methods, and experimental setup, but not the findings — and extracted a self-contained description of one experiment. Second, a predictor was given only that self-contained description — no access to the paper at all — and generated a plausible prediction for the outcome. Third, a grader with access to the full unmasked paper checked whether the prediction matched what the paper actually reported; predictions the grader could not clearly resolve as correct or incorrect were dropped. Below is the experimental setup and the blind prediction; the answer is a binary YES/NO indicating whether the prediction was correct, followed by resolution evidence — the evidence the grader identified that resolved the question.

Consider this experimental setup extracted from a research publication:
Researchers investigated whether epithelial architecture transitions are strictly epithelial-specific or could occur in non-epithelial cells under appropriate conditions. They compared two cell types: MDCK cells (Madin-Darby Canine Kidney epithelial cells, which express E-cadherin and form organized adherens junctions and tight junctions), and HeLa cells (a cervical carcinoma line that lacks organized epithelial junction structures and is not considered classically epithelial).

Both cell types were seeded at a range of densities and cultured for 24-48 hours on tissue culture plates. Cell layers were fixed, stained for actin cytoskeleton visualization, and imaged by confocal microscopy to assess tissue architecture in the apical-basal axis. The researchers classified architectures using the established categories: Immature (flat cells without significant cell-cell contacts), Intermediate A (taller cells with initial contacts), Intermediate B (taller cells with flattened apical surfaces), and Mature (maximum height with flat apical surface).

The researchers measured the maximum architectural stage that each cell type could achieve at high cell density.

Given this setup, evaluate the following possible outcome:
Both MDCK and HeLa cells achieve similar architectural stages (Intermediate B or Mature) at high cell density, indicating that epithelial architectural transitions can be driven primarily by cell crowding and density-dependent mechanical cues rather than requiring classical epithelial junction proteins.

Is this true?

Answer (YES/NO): NO